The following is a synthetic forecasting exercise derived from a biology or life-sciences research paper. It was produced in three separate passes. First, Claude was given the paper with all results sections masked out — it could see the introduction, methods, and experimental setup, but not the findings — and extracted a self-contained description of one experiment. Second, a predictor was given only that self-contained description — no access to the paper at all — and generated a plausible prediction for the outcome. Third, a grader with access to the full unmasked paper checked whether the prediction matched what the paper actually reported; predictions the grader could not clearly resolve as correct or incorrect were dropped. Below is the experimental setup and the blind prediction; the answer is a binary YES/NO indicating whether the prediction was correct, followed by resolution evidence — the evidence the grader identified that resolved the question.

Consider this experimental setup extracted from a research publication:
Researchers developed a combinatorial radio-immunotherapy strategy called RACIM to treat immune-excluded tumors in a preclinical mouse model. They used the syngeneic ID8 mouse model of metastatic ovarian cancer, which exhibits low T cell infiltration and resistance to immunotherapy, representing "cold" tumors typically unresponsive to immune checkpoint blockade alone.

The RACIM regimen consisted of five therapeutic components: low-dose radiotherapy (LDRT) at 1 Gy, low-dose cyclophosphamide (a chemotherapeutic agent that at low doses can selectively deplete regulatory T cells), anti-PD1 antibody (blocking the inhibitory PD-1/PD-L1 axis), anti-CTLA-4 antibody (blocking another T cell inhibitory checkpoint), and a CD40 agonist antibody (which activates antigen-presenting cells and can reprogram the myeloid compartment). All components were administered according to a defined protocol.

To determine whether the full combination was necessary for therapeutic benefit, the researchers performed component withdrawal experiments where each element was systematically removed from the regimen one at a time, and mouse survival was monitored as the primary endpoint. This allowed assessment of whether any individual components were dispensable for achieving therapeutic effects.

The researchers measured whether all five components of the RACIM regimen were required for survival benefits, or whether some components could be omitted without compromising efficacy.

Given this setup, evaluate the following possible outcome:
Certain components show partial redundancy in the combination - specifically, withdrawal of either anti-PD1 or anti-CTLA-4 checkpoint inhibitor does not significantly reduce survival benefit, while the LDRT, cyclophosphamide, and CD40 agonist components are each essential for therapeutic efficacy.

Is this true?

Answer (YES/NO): NO